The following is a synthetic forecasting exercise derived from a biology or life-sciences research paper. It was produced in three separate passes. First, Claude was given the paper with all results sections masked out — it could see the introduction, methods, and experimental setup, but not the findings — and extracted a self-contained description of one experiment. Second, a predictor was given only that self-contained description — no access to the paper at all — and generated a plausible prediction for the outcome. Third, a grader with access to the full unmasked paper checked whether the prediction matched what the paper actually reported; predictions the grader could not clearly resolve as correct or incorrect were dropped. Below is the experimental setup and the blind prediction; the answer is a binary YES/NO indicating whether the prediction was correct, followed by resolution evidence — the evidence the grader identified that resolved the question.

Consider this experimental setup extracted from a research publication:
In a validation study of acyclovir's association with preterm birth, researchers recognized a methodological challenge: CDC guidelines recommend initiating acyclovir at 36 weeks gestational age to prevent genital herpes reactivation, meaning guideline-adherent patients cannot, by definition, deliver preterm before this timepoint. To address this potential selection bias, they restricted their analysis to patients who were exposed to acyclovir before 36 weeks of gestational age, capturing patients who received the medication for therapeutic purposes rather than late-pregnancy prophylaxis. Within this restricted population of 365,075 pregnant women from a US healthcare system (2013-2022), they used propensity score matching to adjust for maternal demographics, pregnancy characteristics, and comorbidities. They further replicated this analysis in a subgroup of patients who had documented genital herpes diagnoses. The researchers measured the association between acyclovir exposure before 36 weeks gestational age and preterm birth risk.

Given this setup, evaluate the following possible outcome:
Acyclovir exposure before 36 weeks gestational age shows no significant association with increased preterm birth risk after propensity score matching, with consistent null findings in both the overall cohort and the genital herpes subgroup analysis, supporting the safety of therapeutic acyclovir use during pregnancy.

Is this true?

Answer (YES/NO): NO